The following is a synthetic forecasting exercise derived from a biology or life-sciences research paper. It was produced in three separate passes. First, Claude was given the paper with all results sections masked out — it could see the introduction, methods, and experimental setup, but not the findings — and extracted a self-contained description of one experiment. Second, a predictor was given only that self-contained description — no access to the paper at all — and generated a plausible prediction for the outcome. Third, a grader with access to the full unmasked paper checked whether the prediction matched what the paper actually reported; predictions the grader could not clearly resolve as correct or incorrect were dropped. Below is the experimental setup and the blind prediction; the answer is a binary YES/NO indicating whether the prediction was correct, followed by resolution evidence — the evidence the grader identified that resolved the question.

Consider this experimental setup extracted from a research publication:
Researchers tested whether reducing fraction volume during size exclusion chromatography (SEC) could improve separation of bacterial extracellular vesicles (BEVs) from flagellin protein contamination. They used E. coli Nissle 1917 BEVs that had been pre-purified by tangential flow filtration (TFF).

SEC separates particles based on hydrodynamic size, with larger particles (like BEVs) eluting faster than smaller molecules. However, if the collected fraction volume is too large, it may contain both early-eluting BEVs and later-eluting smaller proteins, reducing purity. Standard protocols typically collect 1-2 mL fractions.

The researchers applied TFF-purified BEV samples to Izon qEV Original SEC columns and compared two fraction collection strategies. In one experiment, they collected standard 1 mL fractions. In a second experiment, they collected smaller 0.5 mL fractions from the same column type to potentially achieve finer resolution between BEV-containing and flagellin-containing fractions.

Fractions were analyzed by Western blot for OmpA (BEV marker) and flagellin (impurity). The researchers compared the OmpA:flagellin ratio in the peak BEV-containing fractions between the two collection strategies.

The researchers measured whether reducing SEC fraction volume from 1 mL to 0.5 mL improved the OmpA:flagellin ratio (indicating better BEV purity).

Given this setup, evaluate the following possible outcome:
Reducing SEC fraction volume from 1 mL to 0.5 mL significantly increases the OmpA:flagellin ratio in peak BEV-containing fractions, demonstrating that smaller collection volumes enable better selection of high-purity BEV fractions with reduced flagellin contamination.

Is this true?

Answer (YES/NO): NO